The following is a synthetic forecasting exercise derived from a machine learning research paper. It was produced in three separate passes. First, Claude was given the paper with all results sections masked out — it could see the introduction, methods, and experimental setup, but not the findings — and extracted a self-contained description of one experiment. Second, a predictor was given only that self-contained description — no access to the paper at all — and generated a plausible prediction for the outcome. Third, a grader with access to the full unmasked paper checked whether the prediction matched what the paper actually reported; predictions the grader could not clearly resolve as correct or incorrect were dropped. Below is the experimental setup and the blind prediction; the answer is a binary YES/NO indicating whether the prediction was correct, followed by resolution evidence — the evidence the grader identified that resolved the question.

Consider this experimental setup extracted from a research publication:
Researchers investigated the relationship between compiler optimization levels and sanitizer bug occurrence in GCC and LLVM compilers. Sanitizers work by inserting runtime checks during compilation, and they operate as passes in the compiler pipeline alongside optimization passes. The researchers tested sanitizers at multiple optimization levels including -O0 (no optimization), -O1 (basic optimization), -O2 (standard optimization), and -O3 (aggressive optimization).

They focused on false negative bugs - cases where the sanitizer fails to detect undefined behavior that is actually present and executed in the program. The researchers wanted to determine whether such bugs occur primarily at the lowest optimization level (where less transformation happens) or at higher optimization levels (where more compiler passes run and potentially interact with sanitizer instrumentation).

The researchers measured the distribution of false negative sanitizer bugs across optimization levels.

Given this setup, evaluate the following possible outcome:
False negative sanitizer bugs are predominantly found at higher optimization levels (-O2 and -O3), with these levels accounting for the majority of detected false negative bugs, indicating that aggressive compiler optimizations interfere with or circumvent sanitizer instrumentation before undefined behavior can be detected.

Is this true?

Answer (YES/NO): NO